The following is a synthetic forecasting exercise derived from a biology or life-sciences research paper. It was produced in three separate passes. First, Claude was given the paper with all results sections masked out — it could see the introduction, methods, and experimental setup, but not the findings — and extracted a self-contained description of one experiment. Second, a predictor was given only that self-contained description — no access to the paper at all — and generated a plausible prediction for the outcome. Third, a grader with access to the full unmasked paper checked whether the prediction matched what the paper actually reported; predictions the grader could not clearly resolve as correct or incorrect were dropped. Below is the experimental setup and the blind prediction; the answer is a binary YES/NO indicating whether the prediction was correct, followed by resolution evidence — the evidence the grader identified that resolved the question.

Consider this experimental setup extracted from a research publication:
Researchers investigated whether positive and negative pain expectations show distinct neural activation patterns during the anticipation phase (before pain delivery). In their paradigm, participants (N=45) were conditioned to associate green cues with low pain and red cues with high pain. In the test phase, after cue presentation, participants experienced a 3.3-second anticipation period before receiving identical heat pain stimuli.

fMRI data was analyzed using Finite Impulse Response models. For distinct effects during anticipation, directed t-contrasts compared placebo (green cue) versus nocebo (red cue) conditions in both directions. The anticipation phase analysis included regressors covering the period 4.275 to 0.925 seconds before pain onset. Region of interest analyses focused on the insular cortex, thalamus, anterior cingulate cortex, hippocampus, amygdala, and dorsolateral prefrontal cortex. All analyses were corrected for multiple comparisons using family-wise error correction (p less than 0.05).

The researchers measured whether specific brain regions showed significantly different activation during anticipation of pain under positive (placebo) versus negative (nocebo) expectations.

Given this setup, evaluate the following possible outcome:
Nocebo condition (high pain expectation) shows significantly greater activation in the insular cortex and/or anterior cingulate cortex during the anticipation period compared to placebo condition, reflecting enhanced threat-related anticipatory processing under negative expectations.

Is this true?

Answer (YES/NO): NO